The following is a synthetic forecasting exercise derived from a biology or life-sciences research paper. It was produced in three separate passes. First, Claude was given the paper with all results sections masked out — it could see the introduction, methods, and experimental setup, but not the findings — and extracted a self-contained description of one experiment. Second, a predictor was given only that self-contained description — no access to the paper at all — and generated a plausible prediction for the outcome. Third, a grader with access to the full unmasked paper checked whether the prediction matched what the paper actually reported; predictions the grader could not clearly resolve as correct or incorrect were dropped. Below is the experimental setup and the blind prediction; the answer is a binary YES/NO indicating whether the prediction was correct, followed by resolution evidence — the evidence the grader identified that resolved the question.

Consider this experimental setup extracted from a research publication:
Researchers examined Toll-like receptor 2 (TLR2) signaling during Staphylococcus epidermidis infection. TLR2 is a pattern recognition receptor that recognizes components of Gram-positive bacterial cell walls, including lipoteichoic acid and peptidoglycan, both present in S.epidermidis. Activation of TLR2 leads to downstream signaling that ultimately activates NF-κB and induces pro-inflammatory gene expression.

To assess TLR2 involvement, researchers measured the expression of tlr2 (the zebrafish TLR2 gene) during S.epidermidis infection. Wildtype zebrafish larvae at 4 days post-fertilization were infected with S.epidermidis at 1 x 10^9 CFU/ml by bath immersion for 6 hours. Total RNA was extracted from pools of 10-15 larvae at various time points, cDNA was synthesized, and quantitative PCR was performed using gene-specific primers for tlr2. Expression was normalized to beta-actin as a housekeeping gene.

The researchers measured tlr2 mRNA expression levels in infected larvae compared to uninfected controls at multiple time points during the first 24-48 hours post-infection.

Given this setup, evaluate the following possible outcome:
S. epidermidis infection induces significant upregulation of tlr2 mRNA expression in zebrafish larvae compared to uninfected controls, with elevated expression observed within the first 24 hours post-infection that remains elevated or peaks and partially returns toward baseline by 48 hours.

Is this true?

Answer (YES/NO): YES